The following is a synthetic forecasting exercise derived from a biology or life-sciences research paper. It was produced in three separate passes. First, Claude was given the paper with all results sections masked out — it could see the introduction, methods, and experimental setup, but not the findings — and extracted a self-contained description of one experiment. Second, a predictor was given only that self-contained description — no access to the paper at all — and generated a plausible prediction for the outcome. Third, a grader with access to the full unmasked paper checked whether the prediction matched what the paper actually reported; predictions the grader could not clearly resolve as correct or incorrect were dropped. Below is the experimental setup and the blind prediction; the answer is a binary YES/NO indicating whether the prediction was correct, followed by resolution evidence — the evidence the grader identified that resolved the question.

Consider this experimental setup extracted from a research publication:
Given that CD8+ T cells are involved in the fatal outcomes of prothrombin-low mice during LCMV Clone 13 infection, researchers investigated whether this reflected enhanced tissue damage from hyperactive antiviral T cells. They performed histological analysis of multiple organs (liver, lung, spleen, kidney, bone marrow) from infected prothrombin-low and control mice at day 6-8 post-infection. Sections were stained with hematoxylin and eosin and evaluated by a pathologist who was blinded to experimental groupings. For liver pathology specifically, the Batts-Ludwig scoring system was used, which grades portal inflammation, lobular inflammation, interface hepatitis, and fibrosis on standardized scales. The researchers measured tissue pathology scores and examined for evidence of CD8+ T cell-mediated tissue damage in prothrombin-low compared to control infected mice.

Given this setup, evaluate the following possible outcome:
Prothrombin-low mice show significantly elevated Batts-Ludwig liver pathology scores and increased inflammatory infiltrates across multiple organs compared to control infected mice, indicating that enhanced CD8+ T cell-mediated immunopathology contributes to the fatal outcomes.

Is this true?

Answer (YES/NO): NO